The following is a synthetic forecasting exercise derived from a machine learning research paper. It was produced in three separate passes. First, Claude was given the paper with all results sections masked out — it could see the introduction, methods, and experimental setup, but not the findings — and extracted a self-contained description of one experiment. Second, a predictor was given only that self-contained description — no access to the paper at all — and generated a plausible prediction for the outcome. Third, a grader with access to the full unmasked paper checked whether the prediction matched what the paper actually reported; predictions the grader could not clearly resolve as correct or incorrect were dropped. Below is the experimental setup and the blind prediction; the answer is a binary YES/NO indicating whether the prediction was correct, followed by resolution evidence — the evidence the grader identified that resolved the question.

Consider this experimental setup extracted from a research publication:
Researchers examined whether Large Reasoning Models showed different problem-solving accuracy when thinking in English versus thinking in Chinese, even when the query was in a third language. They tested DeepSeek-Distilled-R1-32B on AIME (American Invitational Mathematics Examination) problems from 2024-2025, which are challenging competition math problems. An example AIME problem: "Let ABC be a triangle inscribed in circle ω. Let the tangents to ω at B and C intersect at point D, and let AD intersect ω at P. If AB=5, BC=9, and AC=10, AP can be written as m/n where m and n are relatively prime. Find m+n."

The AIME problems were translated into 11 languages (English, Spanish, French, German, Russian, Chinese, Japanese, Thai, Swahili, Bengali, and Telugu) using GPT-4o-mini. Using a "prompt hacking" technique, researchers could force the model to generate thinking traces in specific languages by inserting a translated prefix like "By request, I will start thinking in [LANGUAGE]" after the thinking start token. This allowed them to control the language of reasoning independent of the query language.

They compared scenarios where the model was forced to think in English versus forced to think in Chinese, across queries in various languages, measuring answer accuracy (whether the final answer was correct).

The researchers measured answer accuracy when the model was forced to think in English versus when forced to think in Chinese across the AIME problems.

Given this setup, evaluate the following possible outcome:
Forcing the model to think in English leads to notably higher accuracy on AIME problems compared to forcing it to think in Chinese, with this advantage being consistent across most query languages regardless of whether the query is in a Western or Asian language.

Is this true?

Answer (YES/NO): YES